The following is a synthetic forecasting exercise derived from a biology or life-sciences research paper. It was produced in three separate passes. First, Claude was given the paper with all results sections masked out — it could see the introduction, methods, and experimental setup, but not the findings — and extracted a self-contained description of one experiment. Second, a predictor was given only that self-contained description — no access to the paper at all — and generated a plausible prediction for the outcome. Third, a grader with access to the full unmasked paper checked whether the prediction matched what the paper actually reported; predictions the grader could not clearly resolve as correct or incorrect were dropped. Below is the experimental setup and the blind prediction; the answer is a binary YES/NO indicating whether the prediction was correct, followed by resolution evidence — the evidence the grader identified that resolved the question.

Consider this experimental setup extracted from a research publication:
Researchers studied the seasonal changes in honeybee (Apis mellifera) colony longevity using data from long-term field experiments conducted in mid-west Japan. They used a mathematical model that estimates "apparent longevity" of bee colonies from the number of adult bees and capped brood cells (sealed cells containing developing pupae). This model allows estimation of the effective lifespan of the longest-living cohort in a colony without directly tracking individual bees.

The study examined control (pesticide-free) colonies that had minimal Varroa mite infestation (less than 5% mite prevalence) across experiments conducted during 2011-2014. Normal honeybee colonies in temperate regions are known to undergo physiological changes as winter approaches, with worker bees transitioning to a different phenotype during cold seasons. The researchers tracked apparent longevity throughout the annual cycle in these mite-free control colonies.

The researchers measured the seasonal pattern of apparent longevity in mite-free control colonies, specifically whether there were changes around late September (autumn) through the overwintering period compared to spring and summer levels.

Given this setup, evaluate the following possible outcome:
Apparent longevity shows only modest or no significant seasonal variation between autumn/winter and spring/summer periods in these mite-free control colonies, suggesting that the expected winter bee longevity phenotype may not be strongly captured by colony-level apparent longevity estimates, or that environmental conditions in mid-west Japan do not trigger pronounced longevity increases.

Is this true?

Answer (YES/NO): NO